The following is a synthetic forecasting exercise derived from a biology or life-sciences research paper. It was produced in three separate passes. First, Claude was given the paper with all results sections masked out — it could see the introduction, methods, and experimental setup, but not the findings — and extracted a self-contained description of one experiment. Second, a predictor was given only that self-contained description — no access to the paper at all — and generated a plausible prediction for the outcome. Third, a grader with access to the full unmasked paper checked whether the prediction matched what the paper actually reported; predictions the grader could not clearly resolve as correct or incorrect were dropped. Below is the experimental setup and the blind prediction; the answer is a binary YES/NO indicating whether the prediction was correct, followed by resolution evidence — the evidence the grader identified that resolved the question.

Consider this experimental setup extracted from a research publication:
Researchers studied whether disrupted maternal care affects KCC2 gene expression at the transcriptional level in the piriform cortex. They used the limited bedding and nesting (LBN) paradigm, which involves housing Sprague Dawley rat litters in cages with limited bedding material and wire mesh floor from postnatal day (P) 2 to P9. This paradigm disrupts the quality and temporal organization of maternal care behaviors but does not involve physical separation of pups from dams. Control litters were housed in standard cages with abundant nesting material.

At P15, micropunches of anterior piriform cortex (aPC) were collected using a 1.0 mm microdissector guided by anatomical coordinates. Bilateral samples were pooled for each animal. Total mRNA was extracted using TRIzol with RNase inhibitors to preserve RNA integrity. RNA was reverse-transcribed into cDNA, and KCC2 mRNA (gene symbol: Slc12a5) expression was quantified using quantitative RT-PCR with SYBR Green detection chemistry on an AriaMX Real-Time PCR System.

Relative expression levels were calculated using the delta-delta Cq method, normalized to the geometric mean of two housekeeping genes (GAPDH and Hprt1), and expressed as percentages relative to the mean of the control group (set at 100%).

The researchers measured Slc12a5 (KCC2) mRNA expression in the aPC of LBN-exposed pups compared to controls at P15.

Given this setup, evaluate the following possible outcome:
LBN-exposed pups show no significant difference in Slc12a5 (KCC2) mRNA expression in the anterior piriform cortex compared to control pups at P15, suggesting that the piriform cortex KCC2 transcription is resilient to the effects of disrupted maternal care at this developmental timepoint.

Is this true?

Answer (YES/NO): NO